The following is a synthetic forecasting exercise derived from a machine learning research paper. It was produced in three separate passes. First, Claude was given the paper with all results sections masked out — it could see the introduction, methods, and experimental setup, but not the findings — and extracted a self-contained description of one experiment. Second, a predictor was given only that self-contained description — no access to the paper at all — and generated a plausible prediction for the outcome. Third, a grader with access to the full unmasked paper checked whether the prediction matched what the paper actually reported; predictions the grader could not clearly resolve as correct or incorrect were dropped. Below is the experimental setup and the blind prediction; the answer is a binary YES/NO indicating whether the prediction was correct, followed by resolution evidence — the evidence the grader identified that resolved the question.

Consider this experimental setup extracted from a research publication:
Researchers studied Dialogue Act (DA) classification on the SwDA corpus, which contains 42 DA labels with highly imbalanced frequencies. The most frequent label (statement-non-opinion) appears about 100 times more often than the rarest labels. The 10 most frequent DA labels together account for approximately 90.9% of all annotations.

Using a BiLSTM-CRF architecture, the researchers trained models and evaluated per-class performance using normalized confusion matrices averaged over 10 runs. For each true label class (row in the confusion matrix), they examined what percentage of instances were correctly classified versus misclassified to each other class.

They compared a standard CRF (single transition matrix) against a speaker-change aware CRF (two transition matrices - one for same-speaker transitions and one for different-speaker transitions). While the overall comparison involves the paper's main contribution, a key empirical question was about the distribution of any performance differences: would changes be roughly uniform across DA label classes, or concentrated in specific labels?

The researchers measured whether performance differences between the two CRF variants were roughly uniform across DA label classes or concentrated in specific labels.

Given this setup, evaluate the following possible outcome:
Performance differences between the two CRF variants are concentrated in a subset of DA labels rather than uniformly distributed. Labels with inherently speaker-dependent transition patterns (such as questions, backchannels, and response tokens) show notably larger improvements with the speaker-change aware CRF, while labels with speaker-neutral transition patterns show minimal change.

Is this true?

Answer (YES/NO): NO